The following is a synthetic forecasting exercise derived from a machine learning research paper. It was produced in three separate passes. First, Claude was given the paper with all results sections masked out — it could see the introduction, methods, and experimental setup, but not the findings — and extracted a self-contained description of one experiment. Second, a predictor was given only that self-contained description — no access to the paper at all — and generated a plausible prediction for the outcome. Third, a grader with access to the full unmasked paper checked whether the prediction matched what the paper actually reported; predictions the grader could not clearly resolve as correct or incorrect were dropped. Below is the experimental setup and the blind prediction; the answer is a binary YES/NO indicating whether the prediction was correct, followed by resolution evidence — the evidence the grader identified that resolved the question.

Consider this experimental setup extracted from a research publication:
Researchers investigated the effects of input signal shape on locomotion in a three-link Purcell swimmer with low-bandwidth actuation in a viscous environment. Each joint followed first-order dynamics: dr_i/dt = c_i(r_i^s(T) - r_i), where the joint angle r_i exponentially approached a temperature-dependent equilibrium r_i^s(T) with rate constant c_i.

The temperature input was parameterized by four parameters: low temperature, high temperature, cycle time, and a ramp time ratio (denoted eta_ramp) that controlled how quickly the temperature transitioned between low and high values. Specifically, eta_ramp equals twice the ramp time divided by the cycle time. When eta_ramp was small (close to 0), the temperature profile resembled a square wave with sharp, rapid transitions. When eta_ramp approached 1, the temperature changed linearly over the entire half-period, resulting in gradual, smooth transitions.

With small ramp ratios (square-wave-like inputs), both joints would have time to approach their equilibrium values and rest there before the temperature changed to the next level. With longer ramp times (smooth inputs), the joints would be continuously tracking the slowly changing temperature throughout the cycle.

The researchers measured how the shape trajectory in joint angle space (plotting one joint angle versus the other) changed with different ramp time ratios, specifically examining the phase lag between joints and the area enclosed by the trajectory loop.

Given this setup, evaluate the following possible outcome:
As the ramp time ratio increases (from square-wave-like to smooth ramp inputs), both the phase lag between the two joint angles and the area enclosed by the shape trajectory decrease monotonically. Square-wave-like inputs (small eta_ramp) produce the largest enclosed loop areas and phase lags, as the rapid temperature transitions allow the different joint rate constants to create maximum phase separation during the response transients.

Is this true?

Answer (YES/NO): YES